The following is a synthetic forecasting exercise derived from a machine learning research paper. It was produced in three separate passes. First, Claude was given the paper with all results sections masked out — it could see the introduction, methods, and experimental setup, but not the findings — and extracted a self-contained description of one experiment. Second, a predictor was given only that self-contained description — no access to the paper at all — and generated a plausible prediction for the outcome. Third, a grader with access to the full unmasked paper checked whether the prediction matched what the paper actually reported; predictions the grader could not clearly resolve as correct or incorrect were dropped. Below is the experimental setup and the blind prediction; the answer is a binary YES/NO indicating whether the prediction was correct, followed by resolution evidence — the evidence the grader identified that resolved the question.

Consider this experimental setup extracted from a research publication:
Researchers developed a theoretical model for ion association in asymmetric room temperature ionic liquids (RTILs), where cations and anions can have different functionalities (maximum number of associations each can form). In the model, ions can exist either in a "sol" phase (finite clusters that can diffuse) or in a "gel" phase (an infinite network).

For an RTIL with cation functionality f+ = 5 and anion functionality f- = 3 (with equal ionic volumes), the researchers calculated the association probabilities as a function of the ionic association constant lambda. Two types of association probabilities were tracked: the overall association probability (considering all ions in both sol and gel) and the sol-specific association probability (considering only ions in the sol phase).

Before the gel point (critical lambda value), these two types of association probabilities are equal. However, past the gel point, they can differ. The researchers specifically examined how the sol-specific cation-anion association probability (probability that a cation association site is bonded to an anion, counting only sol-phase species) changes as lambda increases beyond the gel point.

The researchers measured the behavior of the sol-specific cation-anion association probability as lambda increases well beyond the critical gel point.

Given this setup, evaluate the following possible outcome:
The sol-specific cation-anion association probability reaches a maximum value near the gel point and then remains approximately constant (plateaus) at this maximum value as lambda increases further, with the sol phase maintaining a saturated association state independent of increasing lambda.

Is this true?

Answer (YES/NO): NO